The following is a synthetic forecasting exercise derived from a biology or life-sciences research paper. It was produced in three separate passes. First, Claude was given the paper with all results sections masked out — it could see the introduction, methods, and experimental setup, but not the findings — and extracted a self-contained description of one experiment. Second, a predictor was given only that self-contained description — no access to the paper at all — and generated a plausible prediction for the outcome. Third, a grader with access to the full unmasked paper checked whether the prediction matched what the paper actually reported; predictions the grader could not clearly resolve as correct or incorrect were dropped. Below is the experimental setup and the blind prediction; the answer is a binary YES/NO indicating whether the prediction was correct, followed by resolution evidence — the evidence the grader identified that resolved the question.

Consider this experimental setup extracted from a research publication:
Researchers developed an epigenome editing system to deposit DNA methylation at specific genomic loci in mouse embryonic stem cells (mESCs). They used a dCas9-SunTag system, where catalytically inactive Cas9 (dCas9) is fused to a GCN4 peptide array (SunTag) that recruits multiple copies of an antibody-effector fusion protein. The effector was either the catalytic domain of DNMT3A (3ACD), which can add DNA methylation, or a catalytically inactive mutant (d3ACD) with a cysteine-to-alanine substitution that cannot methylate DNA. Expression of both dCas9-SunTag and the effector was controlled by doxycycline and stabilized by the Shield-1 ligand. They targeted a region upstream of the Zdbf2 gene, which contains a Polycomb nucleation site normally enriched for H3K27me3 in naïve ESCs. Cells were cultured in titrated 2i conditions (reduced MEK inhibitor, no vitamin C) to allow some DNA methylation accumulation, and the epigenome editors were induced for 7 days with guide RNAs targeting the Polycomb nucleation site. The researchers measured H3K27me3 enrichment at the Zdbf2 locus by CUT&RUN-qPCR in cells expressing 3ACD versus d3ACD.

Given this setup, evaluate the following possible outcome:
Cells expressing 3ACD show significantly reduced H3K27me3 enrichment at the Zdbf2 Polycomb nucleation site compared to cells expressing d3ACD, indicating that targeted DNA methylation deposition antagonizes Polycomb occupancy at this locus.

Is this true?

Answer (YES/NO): YES